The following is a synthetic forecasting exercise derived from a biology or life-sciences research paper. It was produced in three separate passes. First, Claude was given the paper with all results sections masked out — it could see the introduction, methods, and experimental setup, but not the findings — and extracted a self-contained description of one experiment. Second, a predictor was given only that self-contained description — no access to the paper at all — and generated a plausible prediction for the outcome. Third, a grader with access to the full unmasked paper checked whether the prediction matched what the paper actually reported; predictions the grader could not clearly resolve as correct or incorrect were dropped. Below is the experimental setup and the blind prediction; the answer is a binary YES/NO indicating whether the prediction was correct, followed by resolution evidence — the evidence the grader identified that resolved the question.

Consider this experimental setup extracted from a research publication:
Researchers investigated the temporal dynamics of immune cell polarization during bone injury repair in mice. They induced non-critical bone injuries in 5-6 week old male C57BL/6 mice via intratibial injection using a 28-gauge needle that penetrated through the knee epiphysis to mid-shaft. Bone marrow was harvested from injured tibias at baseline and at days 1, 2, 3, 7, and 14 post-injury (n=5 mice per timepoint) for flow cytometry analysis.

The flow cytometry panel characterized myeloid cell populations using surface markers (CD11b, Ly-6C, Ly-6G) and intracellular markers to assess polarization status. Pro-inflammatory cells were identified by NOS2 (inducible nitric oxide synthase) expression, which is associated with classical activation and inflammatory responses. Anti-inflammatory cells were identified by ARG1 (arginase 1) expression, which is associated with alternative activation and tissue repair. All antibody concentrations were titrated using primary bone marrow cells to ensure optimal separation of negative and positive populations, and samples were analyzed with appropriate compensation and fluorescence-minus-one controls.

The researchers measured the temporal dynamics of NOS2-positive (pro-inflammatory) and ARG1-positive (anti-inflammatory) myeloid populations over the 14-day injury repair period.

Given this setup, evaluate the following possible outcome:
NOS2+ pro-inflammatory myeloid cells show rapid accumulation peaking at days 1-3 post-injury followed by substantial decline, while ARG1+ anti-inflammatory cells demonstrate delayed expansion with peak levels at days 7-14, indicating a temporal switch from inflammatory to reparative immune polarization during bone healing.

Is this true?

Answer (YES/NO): NO